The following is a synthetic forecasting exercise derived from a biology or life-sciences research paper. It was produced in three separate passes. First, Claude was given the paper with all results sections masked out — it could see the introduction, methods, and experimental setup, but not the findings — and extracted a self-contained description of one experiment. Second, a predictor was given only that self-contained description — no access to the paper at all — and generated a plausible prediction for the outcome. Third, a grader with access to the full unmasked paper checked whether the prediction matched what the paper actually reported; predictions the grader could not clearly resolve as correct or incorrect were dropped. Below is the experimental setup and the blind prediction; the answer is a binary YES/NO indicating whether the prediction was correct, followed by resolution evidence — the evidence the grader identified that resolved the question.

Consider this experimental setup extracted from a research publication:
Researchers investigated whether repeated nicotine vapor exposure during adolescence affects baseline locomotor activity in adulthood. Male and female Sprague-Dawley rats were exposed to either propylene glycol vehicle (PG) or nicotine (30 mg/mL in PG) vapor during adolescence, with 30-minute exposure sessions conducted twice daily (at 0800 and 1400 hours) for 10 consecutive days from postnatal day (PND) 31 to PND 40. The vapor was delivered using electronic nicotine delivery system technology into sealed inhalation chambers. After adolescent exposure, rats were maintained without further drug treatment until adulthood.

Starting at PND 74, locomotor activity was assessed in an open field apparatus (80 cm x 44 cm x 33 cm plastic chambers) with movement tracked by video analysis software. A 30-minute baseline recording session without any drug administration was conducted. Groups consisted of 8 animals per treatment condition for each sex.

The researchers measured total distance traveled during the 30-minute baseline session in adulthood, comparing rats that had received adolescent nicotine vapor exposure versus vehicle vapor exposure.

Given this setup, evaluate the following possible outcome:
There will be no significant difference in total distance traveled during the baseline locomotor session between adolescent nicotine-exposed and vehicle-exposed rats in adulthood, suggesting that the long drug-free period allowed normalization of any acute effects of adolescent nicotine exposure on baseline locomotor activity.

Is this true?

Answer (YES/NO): YES